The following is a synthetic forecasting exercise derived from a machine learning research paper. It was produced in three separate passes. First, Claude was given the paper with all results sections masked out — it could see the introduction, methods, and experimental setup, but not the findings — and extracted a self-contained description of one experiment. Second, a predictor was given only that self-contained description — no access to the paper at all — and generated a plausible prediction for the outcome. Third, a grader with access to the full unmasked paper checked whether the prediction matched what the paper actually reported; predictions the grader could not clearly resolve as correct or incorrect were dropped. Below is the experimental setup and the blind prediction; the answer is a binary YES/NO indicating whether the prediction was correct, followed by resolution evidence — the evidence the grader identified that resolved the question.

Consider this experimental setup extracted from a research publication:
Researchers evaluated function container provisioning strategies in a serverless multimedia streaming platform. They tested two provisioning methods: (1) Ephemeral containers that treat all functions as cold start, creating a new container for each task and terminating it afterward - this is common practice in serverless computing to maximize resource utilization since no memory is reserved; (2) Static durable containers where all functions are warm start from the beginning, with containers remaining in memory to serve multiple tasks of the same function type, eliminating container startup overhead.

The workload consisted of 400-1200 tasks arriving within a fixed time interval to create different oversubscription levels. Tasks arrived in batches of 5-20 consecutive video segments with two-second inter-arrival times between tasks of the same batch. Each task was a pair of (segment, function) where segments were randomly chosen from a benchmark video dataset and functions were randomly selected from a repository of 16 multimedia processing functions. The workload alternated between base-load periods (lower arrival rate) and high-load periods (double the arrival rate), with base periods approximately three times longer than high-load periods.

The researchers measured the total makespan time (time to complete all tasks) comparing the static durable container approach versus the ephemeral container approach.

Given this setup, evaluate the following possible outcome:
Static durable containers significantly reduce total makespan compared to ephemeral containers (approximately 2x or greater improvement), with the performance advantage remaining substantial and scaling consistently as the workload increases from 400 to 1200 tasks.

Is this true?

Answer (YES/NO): NO